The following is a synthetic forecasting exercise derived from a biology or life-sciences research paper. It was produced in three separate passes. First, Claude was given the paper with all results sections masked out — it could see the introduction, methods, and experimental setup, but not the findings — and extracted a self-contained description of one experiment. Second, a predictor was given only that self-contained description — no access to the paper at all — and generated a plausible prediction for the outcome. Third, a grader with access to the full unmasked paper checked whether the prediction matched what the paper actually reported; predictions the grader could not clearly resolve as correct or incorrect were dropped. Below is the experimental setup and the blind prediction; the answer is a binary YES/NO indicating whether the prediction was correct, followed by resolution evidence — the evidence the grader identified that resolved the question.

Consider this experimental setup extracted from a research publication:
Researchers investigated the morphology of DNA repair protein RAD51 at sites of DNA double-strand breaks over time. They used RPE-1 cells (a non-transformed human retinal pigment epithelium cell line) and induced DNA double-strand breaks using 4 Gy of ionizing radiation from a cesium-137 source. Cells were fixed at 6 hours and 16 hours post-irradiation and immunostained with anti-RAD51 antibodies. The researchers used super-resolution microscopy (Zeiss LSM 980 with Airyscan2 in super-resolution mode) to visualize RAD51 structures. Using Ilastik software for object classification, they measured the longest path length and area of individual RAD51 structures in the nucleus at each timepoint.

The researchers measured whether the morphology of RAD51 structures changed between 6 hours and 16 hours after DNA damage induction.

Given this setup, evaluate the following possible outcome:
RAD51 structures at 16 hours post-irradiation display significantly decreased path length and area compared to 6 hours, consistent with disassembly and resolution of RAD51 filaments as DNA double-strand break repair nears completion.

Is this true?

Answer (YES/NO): NO